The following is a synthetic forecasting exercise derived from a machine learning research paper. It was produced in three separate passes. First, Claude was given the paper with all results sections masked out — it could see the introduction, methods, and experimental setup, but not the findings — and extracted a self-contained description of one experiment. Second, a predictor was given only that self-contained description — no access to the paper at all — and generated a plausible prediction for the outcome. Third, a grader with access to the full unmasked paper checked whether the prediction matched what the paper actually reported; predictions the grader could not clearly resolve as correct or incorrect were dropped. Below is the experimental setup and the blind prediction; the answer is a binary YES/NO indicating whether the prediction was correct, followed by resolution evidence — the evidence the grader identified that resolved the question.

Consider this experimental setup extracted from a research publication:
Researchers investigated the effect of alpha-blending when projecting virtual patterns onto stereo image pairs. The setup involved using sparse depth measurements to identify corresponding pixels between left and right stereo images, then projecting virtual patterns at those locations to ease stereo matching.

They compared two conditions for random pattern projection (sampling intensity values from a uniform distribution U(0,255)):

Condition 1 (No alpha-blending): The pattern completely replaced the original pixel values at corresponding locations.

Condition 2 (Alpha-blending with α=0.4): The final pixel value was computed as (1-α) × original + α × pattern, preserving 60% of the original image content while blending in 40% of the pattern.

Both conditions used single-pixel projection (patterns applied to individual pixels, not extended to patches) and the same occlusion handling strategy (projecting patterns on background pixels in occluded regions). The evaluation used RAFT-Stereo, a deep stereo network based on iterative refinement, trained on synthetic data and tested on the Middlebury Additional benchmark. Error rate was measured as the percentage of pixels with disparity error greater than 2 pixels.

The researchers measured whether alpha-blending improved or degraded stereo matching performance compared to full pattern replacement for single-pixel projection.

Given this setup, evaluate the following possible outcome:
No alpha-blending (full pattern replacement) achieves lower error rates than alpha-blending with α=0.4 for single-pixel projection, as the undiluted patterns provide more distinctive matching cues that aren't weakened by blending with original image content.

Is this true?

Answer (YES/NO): YES